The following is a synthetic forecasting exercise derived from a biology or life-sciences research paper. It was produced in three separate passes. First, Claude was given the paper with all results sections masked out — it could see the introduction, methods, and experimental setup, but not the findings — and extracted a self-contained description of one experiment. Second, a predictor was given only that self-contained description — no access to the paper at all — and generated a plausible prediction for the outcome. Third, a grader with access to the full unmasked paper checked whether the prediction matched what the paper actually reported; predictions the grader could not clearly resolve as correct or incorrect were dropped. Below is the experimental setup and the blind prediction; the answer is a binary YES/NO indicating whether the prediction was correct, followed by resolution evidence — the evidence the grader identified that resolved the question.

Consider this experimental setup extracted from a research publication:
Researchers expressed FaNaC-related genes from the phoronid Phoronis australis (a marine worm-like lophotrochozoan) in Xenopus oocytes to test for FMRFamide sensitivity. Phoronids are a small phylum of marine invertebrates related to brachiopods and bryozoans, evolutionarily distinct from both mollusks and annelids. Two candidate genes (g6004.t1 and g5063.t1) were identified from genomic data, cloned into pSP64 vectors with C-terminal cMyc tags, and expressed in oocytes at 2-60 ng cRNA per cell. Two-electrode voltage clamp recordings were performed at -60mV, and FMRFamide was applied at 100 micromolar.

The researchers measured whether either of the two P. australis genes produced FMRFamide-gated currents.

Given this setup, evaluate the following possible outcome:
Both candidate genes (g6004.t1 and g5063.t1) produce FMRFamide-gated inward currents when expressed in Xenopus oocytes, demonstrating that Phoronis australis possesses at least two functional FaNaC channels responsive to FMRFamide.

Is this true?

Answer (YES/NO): NO